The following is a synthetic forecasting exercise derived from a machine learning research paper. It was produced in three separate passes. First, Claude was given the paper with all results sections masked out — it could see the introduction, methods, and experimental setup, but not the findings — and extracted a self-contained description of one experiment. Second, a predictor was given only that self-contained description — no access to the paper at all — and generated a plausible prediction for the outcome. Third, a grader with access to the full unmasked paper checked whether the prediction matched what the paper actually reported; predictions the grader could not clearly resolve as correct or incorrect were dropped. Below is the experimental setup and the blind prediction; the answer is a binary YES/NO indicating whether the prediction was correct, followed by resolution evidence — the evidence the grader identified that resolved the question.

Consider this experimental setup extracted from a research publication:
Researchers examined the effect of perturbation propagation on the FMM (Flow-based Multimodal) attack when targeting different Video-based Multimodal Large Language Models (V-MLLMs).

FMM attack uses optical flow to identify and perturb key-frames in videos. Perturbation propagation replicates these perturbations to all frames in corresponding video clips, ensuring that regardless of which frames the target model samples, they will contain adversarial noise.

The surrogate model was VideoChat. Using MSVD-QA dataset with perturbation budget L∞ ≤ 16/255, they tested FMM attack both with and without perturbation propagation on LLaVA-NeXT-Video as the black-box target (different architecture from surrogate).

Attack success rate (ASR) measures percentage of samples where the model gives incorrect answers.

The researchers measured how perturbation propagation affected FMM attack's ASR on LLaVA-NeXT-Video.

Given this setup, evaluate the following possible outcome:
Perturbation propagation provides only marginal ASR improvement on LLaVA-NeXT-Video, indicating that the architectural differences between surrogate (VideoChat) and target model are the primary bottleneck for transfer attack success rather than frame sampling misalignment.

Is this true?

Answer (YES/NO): NO